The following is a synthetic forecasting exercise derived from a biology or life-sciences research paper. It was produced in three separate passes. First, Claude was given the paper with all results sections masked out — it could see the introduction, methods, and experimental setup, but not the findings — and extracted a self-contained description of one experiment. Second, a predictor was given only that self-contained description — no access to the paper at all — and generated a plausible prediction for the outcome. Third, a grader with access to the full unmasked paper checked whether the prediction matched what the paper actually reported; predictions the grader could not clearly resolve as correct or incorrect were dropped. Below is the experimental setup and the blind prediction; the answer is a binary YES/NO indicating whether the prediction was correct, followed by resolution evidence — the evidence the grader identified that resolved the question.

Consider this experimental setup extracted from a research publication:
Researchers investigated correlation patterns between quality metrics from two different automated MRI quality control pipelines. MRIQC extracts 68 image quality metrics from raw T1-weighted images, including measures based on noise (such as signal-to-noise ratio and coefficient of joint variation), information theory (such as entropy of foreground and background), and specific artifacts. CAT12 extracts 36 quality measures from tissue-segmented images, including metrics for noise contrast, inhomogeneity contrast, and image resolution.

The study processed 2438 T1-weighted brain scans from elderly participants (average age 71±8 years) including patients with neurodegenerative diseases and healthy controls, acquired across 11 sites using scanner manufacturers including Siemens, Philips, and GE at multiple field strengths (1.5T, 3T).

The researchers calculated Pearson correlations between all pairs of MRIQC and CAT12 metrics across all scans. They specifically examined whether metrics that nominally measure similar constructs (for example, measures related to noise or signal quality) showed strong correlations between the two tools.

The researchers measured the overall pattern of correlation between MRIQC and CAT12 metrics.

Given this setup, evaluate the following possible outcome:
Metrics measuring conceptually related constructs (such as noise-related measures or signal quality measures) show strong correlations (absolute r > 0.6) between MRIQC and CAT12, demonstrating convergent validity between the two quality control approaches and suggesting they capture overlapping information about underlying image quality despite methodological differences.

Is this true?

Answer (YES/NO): NO